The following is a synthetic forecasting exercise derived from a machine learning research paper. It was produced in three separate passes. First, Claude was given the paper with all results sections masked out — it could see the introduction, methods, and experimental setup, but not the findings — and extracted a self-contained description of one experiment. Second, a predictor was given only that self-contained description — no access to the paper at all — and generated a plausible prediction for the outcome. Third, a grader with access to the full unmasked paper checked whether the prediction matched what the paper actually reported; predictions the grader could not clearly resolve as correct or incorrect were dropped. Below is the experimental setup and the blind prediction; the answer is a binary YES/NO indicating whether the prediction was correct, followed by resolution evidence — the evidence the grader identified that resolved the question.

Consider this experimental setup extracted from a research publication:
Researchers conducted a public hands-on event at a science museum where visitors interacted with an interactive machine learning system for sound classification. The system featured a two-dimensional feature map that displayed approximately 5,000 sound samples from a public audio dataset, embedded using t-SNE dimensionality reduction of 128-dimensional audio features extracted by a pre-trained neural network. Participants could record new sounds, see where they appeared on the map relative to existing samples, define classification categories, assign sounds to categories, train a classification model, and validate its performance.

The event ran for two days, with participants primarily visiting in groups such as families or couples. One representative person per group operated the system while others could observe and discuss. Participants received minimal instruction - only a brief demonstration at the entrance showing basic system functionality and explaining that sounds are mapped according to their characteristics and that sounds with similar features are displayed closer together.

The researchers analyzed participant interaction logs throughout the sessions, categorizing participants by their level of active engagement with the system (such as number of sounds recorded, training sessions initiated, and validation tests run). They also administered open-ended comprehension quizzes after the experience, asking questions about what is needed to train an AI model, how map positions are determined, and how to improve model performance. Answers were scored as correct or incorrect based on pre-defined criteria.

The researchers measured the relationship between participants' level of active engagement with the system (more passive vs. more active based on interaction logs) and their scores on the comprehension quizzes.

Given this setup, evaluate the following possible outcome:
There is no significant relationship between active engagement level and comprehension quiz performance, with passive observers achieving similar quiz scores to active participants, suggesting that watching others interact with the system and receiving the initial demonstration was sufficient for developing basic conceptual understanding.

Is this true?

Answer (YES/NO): NO